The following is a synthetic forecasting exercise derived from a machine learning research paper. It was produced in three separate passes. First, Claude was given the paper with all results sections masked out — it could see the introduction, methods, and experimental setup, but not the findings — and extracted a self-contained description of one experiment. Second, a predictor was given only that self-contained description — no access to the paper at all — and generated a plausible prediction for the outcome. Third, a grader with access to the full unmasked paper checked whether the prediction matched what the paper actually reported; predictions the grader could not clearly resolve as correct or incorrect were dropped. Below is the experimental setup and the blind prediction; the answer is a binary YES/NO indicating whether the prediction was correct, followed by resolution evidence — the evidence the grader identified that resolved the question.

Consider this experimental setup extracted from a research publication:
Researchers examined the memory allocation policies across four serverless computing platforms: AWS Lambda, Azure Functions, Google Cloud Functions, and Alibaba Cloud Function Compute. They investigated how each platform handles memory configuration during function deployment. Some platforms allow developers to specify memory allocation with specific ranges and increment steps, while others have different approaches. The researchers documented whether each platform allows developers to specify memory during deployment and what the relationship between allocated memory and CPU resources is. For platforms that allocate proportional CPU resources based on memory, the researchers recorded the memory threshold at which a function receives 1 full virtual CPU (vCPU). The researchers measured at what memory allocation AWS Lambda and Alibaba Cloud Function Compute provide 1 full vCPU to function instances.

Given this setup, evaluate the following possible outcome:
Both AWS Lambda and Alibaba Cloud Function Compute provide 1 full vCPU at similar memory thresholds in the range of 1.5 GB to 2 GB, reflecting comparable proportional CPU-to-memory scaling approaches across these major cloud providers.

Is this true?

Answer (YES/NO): NO